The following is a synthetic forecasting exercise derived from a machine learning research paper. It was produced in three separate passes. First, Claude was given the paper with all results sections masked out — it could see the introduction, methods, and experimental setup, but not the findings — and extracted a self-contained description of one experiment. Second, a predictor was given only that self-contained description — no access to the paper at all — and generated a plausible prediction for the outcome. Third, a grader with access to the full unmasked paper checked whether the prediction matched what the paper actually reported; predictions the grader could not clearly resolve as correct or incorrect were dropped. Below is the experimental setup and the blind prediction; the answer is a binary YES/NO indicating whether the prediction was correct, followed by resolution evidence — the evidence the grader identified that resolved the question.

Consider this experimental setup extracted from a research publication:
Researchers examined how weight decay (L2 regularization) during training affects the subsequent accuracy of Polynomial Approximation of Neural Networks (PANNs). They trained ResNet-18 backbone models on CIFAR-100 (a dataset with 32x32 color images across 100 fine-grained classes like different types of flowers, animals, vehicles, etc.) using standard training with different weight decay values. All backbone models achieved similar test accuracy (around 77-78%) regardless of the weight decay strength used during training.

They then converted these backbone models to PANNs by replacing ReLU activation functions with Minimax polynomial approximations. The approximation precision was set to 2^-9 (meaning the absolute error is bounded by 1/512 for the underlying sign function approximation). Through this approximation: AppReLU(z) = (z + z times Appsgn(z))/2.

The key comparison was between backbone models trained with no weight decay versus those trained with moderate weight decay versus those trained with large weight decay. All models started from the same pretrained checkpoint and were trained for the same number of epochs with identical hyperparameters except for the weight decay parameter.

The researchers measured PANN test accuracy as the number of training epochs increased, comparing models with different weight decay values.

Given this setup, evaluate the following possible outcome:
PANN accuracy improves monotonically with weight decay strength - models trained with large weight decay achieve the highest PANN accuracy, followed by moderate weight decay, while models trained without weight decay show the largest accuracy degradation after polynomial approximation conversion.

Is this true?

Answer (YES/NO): NO